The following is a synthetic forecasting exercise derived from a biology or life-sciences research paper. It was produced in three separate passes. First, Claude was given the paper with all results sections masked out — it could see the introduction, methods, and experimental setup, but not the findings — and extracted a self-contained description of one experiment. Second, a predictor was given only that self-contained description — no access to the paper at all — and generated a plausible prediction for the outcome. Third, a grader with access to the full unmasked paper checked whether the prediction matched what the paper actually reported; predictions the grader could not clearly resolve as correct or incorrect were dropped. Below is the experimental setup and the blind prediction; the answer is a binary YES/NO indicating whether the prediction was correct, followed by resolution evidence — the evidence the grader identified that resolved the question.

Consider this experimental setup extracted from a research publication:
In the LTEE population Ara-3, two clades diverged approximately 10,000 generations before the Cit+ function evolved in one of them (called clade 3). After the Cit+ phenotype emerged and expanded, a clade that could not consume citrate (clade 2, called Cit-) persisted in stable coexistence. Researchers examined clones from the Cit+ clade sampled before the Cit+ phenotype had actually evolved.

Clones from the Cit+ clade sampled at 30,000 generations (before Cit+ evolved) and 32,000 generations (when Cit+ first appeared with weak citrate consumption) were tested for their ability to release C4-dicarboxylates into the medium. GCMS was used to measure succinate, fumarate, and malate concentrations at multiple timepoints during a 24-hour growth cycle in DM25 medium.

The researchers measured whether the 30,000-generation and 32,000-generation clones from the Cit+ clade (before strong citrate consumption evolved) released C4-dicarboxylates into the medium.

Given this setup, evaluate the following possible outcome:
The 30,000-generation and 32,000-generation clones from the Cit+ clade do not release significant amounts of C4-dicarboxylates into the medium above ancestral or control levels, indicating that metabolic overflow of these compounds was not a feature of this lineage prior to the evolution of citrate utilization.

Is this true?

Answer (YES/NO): NO